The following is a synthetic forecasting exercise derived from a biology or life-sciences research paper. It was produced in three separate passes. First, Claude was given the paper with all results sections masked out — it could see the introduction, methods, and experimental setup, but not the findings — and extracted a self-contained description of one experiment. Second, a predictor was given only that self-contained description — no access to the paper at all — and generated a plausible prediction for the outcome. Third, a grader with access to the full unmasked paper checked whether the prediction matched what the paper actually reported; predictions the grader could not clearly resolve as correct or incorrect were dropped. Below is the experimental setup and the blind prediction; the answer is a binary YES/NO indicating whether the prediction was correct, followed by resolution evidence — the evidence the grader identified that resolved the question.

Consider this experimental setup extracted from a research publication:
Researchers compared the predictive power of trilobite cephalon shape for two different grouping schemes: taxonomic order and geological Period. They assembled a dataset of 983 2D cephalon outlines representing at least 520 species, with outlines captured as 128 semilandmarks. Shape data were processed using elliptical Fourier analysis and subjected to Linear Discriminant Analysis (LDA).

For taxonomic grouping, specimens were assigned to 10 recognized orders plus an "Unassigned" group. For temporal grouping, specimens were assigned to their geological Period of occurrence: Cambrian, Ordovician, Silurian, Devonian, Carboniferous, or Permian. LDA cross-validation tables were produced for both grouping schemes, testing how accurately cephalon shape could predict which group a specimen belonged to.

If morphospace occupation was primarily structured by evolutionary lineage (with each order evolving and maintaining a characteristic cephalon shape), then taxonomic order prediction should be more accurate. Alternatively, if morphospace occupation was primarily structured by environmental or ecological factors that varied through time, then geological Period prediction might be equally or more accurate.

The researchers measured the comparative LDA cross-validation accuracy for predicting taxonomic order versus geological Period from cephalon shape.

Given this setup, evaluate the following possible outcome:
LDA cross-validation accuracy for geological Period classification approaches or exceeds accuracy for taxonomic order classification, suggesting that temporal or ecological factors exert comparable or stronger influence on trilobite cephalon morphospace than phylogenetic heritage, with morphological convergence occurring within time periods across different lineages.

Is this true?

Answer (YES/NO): NO